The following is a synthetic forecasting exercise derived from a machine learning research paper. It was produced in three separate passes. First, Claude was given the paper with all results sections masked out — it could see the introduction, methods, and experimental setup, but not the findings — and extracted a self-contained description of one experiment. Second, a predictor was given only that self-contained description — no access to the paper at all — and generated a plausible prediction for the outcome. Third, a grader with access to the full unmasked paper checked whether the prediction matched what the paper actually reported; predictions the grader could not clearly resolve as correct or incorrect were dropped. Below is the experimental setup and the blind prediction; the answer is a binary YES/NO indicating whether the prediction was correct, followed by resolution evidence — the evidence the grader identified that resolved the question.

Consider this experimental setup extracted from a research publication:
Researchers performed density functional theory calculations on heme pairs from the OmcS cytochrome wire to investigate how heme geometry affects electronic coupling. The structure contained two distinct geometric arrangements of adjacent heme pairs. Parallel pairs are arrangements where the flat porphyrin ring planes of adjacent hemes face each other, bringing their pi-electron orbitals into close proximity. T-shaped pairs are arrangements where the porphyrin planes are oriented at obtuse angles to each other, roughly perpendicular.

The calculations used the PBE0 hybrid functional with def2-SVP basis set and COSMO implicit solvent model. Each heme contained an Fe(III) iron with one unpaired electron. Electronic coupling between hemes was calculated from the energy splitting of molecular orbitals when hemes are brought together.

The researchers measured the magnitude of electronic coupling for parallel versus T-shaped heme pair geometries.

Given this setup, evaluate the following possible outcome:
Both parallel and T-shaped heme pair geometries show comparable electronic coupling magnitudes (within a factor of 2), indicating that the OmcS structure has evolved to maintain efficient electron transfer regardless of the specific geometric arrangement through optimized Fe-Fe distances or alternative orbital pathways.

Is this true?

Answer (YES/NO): NO